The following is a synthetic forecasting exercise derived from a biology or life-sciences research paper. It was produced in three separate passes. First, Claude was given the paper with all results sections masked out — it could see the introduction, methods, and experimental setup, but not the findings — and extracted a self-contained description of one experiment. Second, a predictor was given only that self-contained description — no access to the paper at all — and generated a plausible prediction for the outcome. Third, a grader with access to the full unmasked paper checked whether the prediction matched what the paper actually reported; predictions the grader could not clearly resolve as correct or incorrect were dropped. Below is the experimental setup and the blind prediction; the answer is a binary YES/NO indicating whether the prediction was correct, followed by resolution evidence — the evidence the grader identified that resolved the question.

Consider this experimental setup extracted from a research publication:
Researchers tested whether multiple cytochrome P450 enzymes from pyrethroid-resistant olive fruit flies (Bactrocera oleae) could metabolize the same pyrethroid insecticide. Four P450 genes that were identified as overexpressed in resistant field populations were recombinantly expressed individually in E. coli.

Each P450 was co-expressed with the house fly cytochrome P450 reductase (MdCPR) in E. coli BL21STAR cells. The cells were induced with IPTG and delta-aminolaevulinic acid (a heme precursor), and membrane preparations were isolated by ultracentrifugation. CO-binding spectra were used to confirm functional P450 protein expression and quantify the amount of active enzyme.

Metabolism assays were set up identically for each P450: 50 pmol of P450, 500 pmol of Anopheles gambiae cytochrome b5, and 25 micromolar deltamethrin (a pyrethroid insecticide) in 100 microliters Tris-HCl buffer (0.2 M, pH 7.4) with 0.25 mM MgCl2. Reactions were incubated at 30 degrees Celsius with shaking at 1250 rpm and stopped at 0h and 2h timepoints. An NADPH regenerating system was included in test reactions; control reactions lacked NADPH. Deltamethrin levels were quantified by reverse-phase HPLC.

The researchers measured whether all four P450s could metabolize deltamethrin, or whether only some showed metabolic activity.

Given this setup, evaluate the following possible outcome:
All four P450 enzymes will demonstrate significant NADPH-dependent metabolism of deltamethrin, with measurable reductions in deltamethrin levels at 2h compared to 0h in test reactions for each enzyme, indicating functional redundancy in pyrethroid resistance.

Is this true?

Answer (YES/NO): NO